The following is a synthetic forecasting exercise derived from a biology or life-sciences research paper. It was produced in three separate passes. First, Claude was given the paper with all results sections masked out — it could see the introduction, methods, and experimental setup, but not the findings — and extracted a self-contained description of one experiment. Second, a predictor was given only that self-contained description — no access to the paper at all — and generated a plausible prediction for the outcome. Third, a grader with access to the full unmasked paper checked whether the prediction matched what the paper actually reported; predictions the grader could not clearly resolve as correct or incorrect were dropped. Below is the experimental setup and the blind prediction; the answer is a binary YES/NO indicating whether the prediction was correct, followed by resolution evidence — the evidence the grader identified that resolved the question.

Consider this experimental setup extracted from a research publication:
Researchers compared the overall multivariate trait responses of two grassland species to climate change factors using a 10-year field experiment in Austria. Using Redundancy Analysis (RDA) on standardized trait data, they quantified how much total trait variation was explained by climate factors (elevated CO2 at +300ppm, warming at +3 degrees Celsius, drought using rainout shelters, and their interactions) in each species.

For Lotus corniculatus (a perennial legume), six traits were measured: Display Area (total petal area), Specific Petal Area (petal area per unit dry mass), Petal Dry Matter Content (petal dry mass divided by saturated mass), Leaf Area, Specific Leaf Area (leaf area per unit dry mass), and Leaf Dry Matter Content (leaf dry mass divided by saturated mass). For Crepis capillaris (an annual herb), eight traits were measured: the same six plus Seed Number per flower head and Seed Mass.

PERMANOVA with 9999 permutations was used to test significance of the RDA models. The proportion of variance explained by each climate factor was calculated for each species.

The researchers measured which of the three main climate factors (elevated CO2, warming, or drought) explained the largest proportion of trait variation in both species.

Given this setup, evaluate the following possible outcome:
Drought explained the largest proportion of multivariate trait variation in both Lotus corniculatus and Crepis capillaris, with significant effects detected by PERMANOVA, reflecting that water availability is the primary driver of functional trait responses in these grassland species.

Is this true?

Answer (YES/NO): YES